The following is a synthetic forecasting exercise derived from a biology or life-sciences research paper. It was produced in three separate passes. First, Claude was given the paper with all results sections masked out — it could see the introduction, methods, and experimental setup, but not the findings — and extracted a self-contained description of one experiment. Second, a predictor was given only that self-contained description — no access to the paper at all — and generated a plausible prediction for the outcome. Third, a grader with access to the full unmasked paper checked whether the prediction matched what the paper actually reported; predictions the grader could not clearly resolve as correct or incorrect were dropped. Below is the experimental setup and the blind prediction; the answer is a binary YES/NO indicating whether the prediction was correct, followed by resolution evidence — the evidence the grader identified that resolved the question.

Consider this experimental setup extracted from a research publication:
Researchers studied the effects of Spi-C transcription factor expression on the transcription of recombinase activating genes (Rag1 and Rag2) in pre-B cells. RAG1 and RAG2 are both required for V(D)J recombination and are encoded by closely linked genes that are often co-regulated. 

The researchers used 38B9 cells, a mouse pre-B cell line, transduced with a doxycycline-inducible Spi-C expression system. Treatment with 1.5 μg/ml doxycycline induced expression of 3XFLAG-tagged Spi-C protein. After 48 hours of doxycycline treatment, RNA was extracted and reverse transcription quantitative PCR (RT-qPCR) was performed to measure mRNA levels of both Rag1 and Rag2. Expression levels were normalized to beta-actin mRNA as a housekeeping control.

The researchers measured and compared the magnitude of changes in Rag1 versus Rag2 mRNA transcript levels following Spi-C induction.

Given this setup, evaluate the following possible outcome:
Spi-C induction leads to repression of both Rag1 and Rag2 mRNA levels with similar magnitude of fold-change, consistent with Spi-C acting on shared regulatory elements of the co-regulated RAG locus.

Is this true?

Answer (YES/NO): NO